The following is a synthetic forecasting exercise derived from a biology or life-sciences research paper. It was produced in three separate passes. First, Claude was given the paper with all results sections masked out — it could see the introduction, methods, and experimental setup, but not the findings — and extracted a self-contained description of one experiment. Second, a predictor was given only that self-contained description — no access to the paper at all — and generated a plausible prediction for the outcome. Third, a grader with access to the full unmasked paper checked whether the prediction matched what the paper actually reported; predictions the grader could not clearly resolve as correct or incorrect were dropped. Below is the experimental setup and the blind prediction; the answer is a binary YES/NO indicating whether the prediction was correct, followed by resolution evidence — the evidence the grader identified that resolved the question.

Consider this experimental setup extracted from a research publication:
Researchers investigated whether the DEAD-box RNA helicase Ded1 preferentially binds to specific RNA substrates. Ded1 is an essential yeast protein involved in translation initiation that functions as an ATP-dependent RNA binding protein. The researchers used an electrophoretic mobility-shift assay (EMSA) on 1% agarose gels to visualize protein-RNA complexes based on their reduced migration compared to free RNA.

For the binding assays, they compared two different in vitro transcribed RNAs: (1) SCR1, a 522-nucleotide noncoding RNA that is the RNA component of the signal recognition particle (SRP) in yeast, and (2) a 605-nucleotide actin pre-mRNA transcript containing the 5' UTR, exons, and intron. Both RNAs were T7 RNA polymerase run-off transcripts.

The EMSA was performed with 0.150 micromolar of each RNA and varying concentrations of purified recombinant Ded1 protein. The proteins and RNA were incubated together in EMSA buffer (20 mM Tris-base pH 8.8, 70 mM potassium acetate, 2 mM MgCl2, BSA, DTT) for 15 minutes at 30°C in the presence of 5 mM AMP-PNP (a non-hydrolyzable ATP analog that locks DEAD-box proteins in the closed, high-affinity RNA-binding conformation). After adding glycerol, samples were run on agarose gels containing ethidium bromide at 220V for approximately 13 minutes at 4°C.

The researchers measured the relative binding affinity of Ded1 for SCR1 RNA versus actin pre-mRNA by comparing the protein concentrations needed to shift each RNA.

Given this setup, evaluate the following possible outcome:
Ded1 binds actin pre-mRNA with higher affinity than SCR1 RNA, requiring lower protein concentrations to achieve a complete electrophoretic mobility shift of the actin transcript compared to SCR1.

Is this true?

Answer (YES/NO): NO